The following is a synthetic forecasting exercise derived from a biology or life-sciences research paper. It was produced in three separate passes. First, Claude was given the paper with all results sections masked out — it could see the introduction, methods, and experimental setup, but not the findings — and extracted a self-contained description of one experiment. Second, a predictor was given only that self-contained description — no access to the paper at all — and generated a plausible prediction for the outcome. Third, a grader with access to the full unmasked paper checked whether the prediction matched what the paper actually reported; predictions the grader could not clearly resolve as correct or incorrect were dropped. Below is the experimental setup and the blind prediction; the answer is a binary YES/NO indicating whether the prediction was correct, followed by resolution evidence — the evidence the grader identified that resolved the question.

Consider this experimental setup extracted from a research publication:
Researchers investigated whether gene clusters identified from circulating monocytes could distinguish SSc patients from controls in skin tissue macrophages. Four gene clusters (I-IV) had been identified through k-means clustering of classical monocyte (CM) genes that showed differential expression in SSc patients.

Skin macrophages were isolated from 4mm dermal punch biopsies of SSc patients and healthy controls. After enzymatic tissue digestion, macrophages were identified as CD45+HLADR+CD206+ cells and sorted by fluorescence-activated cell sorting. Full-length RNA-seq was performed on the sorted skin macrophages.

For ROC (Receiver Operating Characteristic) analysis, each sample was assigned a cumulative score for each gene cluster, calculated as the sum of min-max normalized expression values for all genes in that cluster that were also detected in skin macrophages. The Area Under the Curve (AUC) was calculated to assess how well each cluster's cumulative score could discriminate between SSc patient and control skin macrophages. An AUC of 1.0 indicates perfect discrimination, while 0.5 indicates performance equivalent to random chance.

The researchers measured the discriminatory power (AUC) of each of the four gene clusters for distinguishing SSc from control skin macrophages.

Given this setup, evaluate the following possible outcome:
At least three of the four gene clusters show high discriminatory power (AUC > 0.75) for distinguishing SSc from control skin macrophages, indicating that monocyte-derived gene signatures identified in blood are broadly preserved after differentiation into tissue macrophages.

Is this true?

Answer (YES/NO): NO